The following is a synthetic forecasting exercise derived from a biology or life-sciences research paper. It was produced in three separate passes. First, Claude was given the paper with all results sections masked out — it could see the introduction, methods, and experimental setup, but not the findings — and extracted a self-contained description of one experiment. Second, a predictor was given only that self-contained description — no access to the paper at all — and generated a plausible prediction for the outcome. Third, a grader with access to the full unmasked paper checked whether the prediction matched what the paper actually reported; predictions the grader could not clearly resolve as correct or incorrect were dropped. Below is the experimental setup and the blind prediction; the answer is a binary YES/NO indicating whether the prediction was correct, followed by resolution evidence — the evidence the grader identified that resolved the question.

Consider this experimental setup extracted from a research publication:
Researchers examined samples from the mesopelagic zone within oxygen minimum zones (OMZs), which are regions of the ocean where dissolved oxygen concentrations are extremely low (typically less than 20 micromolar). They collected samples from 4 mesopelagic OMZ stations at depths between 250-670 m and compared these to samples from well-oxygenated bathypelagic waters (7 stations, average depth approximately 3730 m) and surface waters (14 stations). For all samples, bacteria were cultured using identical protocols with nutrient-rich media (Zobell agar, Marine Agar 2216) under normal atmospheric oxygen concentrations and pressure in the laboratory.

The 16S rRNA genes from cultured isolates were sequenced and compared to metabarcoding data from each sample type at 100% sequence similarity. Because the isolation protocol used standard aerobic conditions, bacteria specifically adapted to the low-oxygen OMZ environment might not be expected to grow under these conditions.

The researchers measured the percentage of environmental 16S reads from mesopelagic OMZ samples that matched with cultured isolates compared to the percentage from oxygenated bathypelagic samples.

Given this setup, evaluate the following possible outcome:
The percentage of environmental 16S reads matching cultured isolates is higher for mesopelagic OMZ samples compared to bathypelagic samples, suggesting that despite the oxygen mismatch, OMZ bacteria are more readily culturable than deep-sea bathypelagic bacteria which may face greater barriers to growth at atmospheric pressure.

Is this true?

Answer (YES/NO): NO